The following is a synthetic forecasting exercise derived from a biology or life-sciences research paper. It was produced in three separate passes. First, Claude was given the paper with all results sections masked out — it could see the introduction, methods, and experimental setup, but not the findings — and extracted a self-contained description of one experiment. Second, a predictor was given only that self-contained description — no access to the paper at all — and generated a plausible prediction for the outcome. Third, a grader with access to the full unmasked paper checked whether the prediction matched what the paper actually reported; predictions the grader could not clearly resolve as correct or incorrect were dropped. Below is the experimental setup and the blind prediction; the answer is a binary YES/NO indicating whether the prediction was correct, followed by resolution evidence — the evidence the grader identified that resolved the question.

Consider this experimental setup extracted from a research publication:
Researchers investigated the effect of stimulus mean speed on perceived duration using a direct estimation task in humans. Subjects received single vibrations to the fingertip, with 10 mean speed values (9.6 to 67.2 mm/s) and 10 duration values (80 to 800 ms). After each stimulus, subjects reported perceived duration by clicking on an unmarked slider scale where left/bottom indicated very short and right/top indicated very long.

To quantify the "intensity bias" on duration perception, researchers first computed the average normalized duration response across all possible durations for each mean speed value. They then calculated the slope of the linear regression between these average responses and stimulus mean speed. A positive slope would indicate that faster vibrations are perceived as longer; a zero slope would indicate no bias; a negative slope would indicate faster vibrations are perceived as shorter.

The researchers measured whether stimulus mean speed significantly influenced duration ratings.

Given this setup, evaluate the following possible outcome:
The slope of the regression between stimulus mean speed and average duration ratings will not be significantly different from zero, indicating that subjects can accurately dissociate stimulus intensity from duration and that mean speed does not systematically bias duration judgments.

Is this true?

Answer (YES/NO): NO